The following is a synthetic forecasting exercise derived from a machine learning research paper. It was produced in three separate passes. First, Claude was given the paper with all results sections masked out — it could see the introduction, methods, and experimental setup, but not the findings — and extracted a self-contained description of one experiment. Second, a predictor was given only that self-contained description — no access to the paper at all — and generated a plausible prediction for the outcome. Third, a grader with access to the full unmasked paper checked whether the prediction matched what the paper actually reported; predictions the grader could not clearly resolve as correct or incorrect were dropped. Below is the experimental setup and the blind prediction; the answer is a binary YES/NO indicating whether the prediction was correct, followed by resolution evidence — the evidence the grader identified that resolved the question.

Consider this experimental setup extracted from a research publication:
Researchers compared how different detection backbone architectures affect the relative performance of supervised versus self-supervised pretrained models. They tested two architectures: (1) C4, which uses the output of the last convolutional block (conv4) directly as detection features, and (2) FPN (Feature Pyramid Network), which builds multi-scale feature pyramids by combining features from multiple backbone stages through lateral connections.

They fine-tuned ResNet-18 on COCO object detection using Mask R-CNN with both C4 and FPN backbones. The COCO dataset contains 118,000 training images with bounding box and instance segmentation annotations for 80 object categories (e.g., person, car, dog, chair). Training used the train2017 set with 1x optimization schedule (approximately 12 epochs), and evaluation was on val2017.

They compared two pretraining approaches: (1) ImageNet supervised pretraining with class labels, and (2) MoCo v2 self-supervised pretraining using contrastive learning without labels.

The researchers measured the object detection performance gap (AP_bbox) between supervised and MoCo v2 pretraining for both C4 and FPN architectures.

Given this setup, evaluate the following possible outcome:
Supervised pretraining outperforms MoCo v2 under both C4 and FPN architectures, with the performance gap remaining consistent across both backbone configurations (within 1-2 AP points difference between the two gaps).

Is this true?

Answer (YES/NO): NO